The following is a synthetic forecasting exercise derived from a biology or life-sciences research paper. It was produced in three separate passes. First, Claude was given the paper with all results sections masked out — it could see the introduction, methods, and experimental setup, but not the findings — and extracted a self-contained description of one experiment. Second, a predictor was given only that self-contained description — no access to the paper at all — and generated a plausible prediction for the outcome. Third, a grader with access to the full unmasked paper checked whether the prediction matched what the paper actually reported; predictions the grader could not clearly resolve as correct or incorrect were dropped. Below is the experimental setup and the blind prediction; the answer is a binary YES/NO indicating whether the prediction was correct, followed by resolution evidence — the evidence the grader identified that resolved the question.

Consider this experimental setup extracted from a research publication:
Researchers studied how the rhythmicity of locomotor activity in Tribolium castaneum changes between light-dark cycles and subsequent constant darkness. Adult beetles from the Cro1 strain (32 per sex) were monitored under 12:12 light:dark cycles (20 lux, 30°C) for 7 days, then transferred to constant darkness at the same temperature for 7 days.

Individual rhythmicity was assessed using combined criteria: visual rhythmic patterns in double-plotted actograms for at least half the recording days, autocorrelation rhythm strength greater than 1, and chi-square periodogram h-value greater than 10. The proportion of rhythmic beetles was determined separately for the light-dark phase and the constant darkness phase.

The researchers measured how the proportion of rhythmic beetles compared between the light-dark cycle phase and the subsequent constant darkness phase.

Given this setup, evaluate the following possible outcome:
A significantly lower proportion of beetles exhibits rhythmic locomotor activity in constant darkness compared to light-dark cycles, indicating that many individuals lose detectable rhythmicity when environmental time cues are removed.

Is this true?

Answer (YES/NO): NO